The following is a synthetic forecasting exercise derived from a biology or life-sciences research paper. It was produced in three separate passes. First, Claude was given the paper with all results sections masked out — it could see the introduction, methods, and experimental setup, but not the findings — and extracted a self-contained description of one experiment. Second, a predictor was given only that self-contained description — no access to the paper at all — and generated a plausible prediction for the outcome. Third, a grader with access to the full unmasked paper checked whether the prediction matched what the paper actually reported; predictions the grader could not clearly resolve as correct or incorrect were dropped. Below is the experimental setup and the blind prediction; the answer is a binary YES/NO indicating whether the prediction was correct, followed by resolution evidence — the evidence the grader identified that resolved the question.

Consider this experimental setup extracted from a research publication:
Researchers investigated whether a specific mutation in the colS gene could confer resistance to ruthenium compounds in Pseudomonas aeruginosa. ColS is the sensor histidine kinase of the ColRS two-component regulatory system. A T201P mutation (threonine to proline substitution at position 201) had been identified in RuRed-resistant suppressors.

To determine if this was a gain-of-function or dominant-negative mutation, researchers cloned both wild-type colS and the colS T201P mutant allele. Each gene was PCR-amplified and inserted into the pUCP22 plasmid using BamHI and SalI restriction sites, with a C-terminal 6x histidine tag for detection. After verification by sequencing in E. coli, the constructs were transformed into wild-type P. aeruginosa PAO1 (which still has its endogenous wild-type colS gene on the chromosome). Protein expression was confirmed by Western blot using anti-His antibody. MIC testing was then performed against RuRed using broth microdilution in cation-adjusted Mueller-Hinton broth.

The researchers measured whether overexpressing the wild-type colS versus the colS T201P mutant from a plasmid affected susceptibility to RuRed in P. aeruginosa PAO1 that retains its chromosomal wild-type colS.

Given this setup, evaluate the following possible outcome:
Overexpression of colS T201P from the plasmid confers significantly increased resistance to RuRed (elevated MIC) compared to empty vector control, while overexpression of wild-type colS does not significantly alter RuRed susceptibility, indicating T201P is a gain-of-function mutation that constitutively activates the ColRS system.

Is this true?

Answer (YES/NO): NO